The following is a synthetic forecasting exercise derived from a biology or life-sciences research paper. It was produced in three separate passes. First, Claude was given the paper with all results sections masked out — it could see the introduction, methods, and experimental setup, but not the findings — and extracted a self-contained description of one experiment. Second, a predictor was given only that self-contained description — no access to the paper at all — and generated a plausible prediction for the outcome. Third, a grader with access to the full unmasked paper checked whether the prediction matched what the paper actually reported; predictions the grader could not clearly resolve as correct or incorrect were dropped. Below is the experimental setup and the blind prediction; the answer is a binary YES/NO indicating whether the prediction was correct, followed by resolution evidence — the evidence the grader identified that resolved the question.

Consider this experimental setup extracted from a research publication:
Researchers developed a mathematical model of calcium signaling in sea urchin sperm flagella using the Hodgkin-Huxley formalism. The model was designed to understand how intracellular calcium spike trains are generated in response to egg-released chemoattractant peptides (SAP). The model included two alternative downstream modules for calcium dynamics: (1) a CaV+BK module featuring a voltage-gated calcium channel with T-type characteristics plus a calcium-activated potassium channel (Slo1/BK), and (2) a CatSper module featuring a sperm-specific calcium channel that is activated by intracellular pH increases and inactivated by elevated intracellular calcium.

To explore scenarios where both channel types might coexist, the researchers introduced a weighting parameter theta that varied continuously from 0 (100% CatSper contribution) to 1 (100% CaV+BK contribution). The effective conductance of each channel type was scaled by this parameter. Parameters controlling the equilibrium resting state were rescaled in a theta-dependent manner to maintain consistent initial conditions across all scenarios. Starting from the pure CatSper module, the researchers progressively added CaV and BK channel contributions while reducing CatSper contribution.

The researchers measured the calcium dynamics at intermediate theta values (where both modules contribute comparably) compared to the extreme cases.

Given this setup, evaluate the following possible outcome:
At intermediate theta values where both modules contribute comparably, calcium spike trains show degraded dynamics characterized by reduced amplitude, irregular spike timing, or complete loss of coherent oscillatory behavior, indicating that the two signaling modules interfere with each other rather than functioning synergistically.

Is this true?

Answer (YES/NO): YES